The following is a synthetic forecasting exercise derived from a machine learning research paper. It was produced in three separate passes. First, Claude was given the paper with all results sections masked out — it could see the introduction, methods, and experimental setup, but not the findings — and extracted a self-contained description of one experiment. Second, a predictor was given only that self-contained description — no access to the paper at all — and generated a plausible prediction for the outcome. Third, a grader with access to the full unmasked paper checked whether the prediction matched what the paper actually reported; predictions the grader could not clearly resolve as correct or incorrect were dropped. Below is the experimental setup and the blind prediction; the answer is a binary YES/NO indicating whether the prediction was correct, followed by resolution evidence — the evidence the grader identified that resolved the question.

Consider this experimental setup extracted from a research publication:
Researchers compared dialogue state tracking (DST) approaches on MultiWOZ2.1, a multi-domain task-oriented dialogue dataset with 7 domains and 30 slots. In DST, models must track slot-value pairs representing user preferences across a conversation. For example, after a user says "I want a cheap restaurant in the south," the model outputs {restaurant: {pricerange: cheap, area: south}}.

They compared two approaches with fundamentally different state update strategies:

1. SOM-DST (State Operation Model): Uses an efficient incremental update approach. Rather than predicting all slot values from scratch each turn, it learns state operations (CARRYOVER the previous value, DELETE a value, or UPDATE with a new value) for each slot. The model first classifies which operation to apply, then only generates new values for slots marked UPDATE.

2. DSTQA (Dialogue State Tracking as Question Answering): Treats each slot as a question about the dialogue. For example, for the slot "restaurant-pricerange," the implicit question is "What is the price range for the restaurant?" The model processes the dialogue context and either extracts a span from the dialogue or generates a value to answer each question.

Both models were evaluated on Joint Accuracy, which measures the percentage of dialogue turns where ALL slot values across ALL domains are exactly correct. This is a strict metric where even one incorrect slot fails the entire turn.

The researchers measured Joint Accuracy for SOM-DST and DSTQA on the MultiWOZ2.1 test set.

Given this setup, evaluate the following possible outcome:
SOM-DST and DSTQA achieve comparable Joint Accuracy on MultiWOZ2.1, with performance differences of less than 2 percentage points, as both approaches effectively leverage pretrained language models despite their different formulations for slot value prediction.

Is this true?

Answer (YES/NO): YES